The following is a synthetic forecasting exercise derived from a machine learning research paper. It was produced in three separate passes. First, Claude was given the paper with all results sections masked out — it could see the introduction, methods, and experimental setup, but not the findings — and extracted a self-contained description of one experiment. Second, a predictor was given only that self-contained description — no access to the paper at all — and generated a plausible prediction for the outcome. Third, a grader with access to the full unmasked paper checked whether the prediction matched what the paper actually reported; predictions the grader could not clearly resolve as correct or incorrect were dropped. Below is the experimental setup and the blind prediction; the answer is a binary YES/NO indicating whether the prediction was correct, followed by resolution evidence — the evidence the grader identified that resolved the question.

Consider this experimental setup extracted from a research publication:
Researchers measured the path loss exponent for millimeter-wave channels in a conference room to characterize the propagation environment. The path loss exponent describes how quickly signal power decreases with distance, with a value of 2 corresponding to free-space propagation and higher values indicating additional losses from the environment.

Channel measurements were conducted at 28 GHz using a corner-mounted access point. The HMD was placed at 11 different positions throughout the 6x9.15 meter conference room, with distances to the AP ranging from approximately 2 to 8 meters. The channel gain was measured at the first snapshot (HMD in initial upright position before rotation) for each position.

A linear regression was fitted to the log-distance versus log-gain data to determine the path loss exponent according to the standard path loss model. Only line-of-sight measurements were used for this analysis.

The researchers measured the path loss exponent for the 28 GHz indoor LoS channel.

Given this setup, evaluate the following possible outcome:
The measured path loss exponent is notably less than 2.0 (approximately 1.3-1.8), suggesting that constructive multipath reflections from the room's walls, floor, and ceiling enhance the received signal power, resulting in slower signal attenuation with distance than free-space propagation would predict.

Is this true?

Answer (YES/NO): NO